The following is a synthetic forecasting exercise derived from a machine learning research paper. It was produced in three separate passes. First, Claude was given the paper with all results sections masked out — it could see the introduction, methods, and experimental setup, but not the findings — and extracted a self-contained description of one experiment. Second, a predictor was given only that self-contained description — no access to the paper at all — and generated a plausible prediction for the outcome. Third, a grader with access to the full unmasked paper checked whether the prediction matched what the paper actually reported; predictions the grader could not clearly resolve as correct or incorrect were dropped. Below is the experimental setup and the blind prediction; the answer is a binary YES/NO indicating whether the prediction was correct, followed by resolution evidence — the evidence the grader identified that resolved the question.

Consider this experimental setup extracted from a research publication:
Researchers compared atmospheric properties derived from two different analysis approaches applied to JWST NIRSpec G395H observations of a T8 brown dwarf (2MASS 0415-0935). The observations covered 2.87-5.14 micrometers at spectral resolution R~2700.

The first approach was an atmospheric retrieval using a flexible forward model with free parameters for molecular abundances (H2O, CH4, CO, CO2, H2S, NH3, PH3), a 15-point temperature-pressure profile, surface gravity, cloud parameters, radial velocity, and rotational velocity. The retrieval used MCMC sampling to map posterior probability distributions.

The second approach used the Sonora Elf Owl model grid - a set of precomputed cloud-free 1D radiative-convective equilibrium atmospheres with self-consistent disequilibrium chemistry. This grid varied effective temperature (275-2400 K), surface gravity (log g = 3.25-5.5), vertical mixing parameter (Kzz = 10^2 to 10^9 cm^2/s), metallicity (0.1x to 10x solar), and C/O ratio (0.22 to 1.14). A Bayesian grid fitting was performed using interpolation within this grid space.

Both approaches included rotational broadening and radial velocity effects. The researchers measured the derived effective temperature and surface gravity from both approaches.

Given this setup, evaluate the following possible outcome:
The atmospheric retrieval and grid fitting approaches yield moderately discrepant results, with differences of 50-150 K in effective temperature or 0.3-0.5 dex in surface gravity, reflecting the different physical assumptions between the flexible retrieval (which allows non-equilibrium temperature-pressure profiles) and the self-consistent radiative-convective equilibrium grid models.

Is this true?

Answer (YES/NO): NO